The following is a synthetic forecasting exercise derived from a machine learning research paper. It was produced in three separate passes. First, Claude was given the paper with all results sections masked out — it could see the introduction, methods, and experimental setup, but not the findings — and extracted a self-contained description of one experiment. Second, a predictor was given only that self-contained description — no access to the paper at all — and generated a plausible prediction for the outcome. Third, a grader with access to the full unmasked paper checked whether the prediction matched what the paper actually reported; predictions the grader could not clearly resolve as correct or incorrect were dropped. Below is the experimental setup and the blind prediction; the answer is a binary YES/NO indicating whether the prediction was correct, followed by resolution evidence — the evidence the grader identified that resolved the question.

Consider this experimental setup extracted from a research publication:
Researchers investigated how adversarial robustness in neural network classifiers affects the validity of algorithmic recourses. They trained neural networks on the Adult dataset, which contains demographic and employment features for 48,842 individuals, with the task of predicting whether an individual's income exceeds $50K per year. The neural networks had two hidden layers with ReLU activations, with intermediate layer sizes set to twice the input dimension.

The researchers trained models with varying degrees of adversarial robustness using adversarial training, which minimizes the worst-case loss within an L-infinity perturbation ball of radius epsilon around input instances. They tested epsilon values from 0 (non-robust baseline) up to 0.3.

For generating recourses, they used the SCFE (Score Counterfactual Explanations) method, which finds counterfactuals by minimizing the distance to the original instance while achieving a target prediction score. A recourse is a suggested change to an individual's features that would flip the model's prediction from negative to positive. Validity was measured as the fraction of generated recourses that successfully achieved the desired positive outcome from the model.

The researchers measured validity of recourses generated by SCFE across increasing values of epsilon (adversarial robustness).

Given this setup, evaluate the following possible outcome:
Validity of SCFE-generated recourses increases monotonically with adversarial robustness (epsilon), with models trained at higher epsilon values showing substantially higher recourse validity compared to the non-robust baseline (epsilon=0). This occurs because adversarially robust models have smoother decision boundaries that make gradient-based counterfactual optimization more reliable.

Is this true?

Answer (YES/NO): NO